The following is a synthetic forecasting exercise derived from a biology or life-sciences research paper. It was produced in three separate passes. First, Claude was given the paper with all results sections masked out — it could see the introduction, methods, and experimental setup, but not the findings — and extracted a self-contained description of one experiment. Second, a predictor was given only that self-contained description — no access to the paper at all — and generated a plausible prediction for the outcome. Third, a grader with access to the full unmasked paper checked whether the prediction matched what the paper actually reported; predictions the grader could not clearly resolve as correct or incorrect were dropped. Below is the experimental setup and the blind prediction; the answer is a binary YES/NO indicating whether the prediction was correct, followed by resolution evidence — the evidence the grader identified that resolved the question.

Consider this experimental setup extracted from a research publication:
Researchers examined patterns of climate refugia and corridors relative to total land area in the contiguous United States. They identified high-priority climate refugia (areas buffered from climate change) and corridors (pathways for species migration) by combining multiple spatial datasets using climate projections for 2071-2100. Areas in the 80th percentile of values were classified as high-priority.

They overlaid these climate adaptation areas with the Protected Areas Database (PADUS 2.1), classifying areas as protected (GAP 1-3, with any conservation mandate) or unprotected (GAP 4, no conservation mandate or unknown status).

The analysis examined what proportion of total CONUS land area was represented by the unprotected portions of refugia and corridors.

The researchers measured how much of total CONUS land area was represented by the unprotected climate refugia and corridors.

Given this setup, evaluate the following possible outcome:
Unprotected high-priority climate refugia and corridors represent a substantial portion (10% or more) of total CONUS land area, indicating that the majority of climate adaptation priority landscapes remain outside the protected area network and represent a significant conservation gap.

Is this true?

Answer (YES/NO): YES